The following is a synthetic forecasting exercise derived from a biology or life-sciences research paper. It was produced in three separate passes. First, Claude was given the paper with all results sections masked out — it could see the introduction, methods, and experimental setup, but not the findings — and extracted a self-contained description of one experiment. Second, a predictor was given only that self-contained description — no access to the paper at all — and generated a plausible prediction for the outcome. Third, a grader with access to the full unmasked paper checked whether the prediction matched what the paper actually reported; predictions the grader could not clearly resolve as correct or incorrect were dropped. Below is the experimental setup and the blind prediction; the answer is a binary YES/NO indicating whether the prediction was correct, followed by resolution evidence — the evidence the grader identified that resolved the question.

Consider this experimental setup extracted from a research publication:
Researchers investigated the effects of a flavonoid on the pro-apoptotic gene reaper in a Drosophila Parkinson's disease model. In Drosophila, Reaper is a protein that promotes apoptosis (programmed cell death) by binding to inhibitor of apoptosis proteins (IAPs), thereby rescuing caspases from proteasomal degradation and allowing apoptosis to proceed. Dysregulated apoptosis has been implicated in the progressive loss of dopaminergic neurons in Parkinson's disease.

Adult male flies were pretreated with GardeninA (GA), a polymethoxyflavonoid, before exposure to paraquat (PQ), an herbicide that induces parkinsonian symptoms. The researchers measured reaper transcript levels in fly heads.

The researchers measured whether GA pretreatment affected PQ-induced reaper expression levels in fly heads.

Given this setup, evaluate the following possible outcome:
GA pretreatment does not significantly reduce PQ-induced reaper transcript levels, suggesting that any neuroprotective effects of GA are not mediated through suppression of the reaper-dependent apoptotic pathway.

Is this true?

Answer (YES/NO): NO